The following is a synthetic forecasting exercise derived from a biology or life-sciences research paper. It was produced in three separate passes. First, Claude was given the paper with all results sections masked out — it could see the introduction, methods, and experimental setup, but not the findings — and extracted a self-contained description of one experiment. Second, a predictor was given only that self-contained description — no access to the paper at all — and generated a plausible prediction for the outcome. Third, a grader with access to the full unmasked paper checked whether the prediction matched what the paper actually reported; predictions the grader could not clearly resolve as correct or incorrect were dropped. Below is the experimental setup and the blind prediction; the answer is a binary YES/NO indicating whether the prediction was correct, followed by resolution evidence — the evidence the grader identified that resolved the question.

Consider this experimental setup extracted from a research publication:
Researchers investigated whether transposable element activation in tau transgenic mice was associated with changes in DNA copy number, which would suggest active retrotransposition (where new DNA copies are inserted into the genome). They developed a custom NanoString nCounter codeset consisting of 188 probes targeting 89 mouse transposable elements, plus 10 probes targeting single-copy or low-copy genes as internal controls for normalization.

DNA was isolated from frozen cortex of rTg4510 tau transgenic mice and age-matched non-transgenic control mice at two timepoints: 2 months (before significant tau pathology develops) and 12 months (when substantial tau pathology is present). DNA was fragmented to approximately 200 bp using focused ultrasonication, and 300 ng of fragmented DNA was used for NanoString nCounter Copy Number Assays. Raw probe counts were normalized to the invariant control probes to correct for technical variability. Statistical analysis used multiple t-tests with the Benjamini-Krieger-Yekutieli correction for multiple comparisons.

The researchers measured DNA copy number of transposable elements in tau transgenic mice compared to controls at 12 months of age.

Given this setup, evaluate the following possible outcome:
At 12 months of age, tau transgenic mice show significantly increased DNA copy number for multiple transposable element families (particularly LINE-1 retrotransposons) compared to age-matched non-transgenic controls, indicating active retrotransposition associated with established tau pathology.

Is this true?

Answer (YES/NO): YES